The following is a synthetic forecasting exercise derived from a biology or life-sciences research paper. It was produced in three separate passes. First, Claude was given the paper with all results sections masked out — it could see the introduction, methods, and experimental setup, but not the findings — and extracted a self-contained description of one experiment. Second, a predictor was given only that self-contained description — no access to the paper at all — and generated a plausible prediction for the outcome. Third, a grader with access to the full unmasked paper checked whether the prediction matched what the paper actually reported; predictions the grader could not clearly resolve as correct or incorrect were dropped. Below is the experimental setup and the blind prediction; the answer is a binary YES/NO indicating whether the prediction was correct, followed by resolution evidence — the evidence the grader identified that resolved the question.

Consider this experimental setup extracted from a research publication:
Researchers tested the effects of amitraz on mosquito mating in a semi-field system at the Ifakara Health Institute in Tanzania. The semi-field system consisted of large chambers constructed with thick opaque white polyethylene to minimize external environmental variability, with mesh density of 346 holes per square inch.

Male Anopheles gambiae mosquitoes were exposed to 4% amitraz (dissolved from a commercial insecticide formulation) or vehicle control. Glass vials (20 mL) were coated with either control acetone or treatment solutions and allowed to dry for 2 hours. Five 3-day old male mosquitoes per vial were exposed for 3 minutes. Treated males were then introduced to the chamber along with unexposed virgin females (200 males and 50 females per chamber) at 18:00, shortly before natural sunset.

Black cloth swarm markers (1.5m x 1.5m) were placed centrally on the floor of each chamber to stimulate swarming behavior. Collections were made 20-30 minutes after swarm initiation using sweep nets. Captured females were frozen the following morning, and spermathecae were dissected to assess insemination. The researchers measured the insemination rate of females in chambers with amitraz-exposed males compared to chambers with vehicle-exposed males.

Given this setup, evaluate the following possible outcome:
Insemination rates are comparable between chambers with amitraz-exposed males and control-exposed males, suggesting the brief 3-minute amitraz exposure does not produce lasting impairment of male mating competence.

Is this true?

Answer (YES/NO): YES